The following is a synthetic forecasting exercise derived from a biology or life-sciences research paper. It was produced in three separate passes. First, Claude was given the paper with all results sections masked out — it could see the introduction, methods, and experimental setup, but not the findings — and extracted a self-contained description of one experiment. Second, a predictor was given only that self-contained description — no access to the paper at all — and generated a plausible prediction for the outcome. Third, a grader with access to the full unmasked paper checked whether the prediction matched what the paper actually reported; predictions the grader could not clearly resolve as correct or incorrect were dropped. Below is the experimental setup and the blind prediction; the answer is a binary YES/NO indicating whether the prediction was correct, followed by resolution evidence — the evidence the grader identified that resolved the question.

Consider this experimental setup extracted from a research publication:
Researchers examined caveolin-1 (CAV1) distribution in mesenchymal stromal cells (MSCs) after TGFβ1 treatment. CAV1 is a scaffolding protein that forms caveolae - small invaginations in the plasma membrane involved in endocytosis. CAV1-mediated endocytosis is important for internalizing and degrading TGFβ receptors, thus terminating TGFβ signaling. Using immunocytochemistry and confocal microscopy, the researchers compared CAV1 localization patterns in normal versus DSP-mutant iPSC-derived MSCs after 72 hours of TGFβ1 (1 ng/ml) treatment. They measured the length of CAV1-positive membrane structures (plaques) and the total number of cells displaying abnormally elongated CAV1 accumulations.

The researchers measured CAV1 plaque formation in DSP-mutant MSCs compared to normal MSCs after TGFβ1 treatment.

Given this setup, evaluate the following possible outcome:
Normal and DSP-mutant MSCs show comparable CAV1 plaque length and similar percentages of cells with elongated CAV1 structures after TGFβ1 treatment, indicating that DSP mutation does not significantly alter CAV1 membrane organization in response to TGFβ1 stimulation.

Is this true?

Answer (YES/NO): NO